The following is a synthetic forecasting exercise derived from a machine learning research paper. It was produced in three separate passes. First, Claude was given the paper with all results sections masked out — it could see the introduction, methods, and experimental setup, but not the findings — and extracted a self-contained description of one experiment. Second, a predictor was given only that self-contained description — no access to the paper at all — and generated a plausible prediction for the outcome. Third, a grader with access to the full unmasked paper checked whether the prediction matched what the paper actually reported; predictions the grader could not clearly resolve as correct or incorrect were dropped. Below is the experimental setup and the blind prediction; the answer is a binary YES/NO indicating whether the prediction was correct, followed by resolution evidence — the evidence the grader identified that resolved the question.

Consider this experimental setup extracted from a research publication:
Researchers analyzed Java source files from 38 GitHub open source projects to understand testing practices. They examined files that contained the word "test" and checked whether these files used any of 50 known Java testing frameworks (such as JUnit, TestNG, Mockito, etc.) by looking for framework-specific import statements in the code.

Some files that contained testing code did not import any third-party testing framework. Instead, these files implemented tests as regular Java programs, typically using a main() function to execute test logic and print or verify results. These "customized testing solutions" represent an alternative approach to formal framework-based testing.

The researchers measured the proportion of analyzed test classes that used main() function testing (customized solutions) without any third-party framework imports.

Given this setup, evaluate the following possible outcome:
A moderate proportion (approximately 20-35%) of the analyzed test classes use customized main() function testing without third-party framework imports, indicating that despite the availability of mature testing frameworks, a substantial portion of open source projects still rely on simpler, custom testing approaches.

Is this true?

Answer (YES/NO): NO